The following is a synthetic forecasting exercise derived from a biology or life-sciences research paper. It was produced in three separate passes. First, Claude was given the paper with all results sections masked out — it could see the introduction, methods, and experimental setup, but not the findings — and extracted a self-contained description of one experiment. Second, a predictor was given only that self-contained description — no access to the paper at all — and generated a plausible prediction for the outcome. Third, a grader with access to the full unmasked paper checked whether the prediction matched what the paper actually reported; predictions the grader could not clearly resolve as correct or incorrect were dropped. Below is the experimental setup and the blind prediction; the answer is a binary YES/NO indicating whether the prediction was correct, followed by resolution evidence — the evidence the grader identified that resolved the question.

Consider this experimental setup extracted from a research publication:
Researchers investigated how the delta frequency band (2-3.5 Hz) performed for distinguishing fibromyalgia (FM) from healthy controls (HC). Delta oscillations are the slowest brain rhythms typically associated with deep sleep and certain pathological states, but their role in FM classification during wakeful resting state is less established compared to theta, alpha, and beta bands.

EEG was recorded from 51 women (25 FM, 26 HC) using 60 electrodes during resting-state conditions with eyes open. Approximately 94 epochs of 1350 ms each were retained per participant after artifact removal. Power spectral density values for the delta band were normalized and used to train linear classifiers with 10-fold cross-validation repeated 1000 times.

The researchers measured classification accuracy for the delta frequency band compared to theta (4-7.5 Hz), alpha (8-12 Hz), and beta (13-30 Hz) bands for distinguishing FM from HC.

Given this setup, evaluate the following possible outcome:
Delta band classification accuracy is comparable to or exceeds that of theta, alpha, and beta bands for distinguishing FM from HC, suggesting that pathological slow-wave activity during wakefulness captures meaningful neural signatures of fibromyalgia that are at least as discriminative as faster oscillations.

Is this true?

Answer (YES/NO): NO